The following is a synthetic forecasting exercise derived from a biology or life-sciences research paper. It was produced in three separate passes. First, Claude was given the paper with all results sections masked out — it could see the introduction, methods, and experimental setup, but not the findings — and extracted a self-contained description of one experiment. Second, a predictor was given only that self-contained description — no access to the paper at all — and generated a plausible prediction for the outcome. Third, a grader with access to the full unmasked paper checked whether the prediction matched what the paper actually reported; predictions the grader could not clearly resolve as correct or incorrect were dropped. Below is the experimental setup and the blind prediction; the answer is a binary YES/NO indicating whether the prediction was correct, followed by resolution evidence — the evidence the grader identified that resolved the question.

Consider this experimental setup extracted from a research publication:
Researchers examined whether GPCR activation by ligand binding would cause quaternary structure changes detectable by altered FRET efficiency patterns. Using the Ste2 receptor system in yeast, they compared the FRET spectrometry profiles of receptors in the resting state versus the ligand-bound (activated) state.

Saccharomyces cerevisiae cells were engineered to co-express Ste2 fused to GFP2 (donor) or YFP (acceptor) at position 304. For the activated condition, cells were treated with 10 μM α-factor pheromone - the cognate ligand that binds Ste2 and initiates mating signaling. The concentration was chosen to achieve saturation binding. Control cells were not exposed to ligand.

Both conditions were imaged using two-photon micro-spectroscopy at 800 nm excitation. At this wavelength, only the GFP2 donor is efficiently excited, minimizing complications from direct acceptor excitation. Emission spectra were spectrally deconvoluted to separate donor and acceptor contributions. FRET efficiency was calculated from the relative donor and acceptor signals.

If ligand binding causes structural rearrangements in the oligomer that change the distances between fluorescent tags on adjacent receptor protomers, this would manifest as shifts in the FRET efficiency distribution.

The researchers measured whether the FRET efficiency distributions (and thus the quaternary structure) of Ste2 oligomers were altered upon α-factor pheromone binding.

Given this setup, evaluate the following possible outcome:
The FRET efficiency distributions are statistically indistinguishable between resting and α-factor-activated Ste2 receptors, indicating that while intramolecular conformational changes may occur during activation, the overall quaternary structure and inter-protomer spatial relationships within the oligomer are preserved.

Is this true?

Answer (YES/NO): NO